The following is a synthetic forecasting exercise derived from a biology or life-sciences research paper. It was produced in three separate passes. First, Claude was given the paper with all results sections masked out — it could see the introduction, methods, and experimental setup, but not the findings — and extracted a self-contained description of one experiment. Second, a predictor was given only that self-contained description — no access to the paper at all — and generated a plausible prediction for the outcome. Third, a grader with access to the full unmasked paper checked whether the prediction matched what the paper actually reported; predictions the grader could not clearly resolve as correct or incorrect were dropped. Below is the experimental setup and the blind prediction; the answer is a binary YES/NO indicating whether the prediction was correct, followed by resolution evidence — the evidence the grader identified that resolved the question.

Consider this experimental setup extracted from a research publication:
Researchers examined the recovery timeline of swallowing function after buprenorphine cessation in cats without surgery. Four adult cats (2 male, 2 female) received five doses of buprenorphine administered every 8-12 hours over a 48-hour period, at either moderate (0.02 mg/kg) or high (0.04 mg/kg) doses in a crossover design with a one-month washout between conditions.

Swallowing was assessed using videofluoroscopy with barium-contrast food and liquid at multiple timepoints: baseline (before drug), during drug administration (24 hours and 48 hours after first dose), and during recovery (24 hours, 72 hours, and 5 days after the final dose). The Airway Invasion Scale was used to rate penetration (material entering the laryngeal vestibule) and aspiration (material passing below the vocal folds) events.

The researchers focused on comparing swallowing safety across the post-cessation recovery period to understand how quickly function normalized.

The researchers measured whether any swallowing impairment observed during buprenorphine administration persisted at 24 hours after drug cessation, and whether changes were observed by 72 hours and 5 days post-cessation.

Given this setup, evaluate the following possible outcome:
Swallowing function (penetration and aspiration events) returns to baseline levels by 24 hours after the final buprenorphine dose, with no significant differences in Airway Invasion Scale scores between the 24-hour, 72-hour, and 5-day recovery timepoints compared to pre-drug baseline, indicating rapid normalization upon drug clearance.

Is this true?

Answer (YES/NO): NO